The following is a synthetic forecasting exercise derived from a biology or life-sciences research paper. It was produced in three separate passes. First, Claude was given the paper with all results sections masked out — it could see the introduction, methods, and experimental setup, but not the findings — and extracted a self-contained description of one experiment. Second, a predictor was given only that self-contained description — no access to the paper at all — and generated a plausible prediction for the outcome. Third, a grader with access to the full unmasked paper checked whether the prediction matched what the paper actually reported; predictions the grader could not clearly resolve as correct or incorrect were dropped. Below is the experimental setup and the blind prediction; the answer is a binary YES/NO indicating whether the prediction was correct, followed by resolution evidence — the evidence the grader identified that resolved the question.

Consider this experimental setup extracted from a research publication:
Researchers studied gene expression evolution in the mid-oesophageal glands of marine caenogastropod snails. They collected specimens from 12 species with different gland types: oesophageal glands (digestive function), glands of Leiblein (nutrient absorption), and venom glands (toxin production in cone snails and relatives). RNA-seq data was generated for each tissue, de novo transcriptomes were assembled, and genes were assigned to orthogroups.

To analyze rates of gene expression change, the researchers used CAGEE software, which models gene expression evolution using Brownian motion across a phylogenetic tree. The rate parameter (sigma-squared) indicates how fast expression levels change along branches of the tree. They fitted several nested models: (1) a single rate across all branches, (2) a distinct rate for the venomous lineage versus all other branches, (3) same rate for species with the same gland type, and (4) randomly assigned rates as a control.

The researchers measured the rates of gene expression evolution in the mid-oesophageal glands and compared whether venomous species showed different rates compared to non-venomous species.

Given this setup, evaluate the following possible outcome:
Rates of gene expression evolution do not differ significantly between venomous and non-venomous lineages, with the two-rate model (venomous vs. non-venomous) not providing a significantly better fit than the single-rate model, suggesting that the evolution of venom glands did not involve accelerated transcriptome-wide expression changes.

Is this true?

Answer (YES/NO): NO